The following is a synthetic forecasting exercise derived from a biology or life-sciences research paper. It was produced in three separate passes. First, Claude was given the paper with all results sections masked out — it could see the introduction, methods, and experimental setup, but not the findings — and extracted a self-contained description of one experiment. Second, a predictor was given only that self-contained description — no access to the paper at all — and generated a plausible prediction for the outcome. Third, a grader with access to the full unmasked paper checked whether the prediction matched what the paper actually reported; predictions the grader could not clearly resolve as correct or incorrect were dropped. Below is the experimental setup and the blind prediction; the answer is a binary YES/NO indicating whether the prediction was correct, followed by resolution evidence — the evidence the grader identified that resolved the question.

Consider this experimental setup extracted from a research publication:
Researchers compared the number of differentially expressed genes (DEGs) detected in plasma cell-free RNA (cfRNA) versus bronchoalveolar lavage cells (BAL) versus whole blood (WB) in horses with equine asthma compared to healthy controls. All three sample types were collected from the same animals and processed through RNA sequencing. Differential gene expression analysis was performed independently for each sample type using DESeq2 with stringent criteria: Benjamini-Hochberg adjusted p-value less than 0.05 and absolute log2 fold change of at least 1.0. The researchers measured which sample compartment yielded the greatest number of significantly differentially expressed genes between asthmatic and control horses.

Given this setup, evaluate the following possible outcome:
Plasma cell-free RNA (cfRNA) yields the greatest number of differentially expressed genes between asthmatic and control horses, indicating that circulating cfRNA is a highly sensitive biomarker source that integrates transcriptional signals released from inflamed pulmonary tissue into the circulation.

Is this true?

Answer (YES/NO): YES